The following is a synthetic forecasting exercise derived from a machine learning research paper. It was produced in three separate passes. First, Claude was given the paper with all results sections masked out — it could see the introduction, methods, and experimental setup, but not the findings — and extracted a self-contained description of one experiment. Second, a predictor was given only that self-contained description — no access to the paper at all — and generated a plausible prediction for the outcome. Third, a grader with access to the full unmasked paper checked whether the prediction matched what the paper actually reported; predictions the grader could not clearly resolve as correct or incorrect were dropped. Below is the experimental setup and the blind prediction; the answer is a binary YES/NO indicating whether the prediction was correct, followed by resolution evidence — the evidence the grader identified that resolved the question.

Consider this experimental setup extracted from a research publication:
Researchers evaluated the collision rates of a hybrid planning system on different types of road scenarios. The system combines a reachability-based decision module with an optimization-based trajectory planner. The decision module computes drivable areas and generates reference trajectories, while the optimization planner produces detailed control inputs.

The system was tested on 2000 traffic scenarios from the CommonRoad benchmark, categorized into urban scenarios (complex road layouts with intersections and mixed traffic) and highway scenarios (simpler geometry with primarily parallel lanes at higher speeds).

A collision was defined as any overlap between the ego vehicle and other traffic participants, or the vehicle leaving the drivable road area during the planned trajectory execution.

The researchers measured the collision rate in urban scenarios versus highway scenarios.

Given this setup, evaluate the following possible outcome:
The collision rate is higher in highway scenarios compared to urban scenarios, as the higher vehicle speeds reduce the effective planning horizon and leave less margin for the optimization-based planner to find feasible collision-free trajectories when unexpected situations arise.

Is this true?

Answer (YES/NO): NO